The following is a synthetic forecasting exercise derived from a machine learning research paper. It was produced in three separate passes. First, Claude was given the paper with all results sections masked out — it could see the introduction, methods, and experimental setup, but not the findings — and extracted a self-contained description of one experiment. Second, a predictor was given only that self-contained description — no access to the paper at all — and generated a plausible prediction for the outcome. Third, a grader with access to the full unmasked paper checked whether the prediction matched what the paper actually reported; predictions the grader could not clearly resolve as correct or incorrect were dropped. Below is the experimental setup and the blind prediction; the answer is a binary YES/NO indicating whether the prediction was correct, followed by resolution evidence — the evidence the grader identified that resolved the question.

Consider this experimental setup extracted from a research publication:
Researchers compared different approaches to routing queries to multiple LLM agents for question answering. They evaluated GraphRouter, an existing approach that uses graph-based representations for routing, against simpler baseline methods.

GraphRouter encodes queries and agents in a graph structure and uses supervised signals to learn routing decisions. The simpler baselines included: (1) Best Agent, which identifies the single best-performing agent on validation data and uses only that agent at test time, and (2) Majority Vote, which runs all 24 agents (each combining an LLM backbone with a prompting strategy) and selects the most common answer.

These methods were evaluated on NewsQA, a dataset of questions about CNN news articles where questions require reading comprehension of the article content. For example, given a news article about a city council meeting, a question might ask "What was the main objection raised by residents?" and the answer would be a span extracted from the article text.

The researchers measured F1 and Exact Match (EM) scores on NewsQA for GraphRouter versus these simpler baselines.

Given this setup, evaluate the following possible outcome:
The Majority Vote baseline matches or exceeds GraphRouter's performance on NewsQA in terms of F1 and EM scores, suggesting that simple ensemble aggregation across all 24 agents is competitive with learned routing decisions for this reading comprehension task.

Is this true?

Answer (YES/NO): NO